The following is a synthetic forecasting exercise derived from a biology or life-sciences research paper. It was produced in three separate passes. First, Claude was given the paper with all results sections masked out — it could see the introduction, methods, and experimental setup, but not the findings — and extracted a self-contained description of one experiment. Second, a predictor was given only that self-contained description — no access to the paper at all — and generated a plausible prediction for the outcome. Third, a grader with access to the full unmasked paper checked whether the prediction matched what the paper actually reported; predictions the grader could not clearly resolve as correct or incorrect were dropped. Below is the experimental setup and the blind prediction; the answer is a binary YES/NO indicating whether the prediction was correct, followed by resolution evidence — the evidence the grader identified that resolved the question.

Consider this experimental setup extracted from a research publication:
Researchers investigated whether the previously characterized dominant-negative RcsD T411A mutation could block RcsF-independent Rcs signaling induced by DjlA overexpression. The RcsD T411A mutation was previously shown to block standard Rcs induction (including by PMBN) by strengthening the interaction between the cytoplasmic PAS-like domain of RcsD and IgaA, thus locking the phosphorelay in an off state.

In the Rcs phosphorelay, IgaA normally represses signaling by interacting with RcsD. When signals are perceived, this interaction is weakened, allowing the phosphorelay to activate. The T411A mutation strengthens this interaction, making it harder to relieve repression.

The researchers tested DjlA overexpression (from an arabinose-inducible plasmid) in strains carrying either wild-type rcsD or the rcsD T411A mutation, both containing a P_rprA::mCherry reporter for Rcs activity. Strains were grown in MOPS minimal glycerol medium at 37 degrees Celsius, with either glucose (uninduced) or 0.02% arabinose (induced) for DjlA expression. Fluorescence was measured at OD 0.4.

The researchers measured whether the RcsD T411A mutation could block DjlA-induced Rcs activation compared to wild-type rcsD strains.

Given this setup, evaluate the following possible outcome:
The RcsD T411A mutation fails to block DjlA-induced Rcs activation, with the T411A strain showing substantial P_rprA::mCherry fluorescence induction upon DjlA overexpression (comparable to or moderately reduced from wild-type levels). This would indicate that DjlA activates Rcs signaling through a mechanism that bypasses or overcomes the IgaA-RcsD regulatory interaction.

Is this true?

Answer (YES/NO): YES